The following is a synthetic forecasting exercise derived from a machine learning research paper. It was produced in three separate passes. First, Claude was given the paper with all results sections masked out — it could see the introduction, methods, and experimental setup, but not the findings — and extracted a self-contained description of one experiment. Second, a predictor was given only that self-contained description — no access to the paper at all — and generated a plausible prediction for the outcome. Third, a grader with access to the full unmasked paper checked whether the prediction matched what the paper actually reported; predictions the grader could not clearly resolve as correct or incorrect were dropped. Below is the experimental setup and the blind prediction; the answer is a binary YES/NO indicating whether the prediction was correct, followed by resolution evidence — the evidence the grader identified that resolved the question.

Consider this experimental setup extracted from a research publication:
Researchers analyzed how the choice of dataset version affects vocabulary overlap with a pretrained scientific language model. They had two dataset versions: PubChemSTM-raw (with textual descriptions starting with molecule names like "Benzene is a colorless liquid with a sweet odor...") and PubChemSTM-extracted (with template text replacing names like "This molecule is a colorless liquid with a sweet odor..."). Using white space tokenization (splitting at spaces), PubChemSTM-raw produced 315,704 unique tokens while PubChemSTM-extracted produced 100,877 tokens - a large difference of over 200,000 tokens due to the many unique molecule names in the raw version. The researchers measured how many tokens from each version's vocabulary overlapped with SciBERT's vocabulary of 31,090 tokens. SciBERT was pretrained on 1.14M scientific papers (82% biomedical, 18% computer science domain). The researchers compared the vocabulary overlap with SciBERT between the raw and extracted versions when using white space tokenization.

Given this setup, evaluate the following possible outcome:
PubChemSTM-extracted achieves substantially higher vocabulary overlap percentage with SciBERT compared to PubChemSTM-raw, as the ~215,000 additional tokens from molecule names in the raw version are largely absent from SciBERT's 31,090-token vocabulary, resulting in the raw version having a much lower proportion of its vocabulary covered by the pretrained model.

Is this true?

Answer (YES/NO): YES